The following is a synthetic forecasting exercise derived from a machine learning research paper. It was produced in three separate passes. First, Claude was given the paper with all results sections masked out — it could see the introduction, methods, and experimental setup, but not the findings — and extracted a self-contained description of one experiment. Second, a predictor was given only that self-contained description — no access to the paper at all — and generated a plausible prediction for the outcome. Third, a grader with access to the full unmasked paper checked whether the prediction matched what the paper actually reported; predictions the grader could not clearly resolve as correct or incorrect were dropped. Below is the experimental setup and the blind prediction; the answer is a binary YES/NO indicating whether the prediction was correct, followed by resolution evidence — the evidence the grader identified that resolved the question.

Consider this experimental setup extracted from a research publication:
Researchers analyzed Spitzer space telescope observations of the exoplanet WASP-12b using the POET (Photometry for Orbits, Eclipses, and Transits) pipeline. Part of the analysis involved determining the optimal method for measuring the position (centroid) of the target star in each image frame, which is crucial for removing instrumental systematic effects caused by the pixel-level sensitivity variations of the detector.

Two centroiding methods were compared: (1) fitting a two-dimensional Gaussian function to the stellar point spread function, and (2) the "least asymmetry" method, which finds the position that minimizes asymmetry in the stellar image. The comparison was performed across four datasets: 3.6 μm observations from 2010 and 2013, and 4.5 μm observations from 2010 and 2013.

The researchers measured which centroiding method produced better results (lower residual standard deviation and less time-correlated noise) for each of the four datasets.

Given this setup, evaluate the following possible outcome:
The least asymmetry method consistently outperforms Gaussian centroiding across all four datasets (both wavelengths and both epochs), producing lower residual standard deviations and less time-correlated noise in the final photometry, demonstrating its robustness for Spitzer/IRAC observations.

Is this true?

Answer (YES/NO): NO